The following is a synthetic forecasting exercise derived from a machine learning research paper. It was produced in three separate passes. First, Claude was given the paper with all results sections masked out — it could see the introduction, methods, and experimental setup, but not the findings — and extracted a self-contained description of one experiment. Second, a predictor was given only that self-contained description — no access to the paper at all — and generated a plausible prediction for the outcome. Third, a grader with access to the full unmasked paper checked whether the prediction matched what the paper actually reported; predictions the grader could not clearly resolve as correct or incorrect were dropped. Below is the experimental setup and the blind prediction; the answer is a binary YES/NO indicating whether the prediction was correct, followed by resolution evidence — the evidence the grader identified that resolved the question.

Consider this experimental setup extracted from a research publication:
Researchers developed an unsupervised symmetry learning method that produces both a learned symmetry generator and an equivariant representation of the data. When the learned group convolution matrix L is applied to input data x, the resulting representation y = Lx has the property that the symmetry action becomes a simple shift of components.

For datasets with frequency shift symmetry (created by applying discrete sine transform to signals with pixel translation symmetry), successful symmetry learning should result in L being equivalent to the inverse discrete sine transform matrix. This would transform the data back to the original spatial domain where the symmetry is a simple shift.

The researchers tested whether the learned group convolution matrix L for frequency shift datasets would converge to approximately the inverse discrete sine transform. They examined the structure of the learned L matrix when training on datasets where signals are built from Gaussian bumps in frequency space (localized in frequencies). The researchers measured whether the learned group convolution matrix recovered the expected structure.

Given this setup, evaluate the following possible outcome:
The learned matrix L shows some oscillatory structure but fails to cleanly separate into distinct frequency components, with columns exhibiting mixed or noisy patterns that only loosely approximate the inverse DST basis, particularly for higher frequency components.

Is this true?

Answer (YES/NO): NO